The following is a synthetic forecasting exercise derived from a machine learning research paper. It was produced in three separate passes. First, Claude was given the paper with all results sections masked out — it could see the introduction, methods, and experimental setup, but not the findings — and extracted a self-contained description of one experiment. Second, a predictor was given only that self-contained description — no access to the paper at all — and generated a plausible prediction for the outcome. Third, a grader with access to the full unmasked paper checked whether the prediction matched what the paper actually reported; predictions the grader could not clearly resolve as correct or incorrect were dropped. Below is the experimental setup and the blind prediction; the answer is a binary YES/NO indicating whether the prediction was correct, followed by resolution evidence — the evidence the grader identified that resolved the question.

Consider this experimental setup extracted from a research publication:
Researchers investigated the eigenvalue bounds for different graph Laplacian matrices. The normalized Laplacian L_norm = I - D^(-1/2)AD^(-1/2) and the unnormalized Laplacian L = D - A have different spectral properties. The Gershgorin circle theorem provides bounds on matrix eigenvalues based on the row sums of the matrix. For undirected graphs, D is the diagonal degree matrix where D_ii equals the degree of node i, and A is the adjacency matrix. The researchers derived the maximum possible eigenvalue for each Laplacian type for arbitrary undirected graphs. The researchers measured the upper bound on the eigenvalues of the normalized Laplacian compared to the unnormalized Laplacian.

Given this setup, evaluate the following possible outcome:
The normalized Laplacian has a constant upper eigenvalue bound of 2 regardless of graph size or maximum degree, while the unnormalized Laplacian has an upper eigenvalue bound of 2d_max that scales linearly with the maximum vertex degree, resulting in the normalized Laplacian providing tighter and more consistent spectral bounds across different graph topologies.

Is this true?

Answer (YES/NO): YES